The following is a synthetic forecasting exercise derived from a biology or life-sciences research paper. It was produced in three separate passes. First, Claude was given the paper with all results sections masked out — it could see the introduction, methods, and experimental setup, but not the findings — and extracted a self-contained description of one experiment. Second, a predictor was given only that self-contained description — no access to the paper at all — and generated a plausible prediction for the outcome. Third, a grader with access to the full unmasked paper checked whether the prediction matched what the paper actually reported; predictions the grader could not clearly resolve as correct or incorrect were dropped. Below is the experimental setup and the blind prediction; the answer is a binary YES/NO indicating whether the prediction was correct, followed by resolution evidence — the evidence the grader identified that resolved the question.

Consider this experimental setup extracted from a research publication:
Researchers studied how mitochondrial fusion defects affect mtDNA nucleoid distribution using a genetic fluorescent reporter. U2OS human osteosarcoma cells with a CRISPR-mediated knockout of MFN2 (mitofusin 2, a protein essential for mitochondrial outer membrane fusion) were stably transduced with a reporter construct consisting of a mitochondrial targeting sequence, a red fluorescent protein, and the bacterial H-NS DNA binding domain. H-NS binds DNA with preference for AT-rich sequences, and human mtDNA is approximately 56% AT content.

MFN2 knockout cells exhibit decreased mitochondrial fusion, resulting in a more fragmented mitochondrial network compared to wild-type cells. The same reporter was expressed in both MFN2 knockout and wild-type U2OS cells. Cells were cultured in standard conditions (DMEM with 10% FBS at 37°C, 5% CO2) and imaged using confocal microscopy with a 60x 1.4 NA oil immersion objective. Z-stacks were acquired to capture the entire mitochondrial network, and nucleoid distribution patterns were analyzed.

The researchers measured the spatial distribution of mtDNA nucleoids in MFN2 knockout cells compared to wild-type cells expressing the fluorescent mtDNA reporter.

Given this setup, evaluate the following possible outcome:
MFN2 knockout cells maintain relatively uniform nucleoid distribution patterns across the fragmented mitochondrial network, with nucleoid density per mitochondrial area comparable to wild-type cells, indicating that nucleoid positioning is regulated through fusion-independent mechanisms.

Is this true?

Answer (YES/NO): NO